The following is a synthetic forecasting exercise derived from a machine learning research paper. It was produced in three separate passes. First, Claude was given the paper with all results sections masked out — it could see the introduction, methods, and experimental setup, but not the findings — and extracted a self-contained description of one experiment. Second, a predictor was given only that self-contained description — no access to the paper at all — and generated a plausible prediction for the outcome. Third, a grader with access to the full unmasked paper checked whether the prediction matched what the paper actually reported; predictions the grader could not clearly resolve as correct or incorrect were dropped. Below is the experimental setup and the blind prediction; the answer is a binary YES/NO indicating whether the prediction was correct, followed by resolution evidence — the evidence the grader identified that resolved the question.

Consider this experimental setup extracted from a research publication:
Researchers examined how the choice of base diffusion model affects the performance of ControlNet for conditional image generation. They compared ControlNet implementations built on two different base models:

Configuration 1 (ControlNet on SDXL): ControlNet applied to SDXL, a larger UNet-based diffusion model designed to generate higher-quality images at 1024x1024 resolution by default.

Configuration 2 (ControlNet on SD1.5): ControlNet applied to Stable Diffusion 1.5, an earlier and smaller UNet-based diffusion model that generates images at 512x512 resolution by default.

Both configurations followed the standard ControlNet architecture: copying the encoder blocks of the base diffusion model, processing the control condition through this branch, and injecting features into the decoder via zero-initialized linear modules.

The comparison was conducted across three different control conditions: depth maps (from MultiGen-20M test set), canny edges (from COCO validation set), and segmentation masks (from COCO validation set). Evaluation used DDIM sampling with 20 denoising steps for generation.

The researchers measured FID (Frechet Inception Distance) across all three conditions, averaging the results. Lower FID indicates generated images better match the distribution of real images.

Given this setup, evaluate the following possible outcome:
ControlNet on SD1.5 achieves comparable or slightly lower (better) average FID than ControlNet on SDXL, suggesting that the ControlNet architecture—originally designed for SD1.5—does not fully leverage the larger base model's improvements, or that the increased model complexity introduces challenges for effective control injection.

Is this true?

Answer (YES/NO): NO